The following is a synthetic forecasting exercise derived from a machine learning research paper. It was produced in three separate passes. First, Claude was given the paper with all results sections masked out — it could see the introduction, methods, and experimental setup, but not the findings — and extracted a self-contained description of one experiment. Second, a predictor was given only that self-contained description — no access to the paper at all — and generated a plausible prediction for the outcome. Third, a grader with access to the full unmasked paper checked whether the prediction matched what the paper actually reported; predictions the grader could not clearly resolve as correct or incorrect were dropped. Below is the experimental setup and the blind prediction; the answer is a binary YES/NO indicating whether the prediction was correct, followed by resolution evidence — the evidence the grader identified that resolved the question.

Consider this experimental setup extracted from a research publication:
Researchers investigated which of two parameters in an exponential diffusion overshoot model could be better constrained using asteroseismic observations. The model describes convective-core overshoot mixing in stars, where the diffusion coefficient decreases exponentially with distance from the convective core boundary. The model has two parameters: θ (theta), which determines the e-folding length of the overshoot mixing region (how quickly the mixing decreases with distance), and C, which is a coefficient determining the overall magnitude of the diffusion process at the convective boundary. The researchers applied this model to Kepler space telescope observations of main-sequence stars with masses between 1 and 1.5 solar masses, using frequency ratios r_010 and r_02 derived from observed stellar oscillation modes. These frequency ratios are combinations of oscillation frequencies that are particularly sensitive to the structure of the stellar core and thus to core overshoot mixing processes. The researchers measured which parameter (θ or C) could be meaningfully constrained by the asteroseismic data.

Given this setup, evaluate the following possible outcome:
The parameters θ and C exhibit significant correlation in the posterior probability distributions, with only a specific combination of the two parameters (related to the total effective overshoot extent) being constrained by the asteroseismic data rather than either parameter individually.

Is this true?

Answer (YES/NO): NO